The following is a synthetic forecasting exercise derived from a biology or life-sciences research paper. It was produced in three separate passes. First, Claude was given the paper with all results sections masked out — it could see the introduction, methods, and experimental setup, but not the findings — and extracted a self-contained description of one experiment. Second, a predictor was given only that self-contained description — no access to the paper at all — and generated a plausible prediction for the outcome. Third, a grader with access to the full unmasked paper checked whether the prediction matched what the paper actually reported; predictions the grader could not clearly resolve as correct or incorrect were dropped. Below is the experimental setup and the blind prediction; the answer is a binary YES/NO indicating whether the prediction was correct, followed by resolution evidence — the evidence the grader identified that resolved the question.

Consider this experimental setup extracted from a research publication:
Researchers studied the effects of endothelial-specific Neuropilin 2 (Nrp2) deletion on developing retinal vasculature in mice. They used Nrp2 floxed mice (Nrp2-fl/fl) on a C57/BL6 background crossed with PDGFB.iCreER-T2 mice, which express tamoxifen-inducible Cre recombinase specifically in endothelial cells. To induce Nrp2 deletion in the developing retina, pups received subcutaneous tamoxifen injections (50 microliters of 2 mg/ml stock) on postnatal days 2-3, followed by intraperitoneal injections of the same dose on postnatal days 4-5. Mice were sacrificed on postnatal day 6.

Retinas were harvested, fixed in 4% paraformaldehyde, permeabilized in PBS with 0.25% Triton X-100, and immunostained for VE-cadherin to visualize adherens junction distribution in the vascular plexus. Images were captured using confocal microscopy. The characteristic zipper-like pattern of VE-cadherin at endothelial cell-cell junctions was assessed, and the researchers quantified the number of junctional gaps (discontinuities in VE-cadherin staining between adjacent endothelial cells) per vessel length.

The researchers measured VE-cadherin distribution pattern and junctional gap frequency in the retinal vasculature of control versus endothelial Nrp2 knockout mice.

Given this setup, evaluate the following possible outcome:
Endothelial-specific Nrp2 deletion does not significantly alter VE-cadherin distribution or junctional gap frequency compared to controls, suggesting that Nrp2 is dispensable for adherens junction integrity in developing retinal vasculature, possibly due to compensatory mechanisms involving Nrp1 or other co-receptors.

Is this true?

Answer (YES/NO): NO